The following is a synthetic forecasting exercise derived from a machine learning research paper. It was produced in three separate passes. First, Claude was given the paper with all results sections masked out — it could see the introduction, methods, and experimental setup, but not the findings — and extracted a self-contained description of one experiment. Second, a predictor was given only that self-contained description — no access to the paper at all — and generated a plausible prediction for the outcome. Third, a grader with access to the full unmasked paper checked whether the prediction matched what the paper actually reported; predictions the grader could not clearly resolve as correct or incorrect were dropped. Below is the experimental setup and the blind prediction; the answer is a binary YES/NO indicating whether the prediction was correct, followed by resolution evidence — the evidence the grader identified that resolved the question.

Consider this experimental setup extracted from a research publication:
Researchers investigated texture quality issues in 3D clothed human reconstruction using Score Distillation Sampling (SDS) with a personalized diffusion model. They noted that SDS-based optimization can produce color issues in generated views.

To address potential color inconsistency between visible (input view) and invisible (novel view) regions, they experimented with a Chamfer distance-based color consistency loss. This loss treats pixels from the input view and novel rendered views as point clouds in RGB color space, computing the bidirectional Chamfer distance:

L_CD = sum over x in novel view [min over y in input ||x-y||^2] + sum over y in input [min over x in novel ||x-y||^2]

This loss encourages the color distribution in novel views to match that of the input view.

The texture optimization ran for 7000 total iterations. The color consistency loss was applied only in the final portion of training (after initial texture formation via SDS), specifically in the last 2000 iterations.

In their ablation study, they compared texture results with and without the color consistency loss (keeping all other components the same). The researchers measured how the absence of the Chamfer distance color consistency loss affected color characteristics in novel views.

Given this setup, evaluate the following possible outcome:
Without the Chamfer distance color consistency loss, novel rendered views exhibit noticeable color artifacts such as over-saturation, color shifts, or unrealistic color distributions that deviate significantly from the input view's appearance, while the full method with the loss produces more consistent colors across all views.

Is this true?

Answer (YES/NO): YES